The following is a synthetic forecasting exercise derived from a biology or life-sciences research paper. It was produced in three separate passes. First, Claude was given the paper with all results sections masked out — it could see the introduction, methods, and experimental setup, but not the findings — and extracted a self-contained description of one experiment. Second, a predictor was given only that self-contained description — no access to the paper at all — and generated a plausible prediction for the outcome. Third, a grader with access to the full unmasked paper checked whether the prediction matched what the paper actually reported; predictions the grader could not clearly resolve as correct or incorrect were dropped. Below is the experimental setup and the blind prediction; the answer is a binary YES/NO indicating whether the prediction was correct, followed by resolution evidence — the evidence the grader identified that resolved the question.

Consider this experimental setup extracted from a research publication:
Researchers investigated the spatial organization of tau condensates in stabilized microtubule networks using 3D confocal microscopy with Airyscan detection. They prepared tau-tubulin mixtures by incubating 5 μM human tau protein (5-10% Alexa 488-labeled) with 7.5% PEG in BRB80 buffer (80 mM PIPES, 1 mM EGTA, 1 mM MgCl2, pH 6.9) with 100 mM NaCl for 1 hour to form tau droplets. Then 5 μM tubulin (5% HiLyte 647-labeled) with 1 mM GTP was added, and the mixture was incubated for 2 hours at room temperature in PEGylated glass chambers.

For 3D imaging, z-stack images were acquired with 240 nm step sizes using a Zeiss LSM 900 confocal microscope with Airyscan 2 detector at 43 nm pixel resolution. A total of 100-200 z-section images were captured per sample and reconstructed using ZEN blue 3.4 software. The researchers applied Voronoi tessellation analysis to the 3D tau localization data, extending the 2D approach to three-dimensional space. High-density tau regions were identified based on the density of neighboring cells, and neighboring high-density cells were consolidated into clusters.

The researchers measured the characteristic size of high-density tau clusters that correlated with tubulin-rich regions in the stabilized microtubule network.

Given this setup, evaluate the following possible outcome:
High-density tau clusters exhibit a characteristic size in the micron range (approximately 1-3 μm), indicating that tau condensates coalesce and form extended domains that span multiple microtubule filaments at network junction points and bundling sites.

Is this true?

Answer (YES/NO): NO